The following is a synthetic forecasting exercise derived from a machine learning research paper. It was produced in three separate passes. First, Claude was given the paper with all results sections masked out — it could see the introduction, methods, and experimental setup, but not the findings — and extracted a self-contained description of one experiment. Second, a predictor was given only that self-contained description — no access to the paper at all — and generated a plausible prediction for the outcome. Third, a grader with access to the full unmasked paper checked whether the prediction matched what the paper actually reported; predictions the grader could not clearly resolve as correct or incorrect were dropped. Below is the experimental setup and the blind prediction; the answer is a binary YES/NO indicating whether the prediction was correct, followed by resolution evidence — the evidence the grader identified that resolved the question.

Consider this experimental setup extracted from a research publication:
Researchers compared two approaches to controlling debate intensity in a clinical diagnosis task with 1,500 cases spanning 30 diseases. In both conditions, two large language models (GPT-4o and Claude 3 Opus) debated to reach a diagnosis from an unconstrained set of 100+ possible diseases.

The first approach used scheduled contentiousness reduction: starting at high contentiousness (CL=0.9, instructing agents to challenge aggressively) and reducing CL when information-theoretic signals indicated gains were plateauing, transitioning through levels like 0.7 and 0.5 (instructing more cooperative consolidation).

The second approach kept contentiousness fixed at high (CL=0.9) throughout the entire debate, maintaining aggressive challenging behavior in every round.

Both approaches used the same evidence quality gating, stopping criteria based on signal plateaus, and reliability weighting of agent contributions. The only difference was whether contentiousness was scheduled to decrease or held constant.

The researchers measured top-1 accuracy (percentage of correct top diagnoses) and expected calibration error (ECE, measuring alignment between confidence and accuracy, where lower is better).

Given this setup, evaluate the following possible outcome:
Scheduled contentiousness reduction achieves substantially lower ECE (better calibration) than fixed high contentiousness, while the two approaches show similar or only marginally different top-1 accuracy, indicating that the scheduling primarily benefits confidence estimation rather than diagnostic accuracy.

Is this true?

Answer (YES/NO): NO